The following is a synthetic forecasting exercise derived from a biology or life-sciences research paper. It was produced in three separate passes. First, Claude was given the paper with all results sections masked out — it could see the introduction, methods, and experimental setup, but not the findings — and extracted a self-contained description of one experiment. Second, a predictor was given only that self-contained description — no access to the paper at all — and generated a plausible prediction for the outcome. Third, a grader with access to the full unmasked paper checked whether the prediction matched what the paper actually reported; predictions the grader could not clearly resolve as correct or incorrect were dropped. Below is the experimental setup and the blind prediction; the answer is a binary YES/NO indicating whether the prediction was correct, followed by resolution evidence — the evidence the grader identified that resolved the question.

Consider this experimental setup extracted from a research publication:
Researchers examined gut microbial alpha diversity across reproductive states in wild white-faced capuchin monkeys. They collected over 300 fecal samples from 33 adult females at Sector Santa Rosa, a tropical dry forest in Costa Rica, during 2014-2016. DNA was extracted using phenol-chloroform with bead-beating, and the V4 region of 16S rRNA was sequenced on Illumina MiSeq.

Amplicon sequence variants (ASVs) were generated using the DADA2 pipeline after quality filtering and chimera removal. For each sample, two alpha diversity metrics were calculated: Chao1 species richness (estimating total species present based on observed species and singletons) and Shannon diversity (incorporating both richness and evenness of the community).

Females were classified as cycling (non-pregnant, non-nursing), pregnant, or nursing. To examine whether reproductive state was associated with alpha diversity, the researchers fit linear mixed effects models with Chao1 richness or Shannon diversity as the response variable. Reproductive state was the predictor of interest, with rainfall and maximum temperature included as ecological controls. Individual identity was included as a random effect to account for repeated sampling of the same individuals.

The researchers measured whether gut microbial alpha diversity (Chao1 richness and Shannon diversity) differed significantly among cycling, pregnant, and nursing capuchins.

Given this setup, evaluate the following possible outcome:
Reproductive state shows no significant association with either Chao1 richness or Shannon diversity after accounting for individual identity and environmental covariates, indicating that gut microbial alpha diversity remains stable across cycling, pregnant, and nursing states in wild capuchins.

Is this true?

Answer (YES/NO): YES